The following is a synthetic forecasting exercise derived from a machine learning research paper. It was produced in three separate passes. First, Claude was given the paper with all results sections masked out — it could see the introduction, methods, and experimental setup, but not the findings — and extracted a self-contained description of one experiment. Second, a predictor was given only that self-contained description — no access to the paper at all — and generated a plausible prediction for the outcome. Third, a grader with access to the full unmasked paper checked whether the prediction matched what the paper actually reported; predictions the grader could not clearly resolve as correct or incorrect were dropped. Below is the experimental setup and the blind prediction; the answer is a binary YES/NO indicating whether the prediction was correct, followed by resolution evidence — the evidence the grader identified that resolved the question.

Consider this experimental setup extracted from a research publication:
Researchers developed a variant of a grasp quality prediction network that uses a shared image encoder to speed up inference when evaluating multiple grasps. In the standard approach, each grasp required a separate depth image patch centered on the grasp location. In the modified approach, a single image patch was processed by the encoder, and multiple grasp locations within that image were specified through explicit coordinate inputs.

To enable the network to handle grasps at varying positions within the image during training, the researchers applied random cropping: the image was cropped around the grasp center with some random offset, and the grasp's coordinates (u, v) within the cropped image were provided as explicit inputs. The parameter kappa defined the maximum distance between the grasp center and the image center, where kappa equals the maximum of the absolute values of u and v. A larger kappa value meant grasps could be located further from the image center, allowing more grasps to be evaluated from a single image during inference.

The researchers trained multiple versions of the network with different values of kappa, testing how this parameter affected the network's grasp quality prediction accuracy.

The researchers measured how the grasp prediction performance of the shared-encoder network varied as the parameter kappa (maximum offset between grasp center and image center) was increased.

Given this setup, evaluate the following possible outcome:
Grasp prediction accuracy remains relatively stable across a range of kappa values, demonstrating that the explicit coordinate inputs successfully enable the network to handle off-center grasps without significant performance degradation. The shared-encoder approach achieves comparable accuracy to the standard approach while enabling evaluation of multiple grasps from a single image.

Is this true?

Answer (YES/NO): NO